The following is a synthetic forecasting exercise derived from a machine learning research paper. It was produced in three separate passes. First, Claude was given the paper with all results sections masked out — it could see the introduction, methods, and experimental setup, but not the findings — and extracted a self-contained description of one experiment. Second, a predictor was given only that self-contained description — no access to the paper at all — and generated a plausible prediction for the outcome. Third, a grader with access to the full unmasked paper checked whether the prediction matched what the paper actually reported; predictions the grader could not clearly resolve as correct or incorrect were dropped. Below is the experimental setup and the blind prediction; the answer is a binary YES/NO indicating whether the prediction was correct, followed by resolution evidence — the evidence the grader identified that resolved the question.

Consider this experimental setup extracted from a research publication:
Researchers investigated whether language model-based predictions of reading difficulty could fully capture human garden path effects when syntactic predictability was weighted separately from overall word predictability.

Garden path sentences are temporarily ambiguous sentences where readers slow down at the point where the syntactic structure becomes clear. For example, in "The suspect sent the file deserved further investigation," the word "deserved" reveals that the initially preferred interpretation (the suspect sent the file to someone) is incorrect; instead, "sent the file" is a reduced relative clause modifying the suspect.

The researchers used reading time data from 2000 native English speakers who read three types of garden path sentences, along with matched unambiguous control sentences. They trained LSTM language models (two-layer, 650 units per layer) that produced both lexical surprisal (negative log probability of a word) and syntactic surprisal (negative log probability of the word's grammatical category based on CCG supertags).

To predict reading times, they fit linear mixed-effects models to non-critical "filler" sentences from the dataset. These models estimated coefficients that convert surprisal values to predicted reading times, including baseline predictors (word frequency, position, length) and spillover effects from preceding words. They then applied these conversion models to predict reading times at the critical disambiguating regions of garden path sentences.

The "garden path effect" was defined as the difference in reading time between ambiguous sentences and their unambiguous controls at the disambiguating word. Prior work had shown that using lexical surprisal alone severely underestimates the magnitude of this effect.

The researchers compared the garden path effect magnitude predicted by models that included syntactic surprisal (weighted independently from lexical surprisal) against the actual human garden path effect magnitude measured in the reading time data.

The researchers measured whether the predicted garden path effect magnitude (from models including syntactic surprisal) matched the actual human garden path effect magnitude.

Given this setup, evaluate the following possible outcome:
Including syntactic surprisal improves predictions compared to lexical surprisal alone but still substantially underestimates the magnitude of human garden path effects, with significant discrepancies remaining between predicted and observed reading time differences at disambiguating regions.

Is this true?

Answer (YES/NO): YES